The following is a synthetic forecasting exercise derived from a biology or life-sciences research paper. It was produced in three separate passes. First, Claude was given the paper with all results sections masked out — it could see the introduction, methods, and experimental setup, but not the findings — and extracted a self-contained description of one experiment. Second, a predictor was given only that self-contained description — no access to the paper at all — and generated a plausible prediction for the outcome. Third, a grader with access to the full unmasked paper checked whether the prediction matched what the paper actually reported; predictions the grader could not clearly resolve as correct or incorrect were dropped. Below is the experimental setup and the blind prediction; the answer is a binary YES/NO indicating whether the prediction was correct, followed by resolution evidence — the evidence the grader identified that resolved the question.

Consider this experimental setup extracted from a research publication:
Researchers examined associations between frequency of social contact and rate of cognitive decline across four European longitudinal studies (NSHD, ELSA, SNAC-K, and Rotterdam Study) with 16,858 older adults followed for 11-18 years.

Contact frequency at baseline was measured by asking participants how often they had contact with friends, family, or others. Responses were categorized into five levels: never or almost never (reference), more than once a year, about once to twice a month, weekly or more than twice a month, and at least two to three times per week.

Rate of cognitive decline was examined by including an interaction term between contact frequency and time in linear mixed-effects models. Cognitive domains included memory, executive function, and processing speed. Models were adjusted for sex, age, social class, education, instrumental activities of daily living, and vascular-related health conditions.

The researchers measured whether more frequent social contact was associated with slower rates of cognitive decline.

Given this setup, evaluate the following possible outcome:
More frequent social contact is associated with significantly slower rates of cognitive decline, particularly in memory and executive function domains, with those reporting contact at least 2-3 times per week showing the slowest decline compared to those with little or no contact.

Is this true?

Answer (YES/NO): NO